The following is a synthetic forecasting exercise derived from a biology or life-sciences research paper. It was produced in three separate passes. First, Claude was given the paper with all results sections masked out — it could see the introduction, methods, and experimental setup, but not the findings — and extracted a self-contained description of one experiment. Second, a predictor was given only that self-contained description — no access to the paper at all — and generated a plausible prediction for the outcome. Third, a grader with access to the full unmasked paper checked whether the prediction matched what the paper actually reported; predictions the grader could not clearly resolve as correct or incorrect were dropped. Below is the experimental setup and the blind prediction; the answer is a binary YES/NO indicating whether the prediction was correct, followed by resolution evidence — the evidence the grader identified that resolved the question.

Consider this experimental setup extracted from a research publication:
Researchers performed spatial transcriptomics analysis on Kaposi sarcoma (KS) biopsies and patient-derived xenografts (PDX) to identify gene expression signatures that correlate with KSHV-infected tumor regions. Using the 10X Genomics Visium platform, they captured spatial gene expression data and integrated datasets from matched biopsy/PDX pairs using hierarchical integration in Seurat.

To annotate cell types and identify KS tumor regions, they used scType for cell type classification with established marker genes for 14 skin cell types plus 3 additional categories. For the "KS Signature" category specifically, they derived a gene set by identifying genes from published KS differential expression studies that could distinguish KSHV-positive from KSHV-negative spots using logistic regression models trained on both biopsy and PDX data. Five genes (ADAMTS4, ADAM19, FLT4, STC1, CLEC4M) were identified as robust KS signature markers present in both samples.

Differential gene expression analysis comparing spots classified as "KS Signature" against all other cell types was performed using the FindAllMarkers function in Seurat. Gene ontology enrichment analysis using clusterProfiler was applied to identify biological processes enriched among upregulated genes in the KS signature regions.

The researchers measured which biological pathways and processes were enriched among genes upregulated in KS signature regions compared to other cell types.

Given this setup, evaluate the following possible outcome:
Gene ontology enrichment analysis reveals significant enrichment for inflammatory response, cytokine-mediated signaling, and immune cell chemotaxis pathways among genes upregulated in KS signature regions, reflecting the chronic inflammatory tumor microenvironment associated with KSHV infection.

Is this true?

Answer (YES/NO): NO